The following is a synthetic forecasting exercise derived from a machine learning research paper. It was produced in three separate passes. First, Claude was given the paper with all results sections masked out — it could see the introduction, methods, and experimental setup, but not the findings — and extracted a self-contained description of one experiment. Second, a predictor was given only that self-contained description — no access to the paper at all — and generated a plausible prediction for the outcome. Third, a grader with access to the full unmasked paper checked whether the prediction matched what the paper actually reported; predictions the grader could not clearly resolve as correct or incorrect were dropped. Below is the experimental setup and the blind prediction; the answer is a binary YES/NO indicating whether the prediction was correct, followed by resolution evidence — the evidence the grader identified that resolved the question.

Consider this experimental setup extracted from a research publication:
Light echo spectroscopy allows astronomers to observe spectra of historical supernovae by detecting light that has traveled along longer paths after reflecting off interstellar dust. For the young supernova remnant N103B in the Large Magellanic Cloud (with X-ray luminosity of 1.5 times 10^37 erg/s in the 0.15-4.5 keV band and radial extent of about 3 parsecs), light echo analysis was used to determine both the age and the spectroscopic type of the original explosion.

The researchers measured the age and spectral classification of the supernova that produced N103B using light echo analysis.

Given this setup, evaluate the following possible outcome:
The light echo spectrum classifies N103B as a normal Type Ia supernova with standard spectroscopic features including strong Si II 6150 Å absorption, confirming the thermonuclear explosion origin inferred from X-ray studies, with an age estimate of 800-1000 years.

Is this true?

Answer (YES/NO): NO